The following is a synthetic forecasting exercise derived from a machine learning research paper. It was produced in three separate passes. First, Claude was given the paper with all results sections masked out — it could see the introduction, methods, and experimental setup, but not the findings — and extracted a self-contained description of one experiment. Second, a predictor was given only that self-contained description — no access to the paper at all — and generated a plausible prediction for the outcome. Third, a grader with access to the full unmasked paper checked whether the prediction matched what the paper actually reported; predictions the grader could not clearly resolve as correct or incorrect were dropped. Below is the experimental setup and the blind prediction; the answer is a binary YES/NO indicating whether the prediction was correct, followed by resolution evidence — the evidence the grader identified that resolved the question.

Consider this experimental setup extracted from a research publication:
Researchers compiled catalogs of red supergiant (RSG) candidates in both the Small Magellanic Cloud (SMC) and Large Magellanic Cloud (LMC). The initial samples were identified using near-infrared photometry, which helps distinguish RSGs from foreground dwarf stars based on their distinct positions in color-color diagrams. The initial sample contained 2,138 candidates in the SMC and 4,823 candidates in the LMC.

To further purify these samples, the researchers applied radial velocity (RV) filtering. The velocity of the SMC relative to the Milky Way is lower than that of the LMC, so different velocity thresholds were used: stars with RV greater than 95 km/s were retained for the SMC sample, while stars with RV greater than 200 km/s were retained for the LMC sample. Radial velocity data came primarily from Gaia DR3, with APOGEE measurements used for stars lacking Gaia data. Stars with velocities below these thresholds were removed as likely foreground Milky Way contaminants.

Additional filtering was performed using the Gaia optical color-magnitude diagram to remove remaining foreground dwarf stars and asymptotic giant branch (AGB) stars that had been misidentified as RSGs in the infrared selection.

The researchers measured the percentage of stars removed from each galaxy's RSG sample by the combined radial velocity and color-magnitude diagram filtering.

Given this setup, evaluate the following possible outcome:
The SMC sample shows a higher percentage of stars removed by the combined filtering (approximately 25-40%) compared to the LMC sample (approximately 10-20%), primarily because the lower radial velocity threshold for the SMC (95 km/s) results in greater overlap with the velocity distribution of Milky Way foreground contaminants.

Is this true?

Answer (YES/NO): NO